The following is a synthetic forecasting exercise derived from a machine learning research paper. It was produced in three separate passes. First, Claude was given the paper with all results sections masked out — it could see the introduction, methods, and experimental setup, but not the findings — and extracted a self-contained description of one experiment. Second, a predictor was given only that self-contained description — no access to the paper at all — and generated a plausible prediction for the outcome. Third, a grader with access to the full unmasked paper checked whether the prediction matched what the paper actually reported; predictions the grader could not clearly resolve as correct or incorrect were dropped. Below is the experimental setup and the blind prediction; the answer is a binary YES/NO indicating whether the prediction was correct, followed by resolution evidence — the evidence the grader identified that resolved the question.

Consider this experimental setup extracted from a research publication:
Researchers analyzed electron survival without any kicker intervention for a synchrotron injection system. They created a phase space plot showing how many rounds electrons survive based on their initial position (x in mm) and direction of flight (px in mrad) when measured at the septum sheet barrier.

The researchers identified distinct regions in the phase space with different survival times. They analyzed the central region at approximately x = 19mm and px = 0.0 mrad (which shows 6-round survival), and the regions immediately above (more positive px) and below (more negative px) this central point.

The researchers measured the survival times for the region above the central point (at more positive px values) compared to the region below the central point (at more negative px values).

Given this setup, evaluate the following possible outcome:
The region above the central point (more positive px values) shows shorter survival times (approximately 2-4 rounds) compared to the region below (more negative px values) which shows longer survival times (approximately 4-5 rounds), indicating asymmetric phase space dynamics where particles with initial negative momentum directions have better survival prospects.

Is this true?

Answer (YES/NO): NO